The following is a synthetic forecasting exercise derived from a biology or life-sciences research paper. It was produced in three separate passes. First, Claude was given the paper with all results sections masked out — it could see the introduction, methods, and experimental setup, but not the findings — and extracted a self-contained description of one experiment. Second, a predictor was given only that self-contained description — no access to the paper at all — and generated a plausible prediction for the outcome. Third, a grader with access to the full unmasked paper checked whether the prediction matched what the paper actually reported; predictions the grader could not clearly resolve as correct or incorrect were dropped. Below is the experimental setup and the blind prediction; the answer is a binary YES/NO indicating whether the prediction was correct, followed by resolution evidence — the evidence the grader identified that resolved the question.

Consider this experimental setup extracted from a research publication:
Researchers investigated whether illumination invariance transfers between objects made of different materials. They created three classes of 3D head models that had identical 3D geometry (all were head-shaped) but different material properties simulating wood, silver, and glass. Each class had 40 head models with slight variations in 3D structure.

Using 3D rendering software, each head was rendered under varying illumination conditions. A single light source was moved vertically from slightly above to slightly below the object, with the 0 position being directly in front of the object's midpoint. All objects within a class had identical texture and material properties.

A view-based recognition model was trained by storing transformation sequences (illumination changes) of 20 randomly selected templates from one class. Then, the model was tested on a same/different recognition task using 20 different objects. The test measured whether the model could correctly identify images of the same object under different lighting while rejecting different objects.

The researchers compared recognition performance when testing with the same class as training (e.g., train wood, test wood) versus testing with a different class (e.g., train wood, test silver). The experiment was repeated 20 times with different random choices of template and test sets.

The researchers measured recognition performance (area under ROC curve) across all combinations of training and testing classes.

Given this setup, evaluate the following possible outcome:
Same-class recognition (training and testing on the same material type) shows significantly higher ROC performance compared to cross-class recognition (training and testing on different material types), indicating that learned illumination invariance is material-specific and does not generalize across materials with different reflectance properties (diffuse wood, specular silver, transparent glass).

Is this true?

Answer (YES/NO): YES